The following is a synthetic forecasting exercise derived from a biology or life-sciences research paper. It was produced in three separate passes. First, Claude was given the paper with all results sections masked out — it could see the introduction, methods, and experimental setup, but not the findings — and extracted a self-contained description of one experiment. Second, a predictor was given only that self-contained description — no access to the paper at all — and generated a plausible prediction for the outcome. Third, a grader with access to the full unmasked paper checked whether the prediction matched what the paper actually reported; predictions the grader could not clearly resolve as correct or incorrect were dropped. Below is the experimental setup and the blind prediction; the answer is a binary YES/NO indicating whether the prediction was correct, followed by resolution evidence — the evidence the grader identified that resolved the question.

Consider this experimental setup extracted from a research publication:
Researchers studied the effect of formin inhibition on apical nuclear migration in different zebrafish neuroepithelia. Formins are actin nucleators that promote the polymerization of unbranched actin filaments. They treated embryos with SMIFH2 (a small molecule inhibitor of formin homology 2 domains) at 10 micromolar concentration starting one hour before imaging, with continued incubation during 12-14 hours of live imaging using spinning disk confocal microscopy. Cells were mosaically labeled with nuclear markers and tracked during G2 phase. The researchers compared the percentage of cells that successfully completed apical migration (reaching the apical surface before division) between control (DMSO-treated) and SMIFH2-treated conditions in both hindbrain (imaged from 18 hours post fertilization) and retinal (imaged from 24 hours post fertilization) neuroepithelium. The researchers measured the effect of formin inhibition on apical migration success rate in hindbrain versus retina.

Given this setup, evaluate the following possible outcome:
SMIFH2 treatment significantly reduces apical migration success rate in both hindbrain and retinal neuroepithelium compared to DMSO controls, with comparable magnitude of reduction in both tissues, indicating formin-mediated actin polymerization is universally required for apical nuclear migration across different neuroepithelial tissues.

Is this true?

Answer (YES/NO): NO